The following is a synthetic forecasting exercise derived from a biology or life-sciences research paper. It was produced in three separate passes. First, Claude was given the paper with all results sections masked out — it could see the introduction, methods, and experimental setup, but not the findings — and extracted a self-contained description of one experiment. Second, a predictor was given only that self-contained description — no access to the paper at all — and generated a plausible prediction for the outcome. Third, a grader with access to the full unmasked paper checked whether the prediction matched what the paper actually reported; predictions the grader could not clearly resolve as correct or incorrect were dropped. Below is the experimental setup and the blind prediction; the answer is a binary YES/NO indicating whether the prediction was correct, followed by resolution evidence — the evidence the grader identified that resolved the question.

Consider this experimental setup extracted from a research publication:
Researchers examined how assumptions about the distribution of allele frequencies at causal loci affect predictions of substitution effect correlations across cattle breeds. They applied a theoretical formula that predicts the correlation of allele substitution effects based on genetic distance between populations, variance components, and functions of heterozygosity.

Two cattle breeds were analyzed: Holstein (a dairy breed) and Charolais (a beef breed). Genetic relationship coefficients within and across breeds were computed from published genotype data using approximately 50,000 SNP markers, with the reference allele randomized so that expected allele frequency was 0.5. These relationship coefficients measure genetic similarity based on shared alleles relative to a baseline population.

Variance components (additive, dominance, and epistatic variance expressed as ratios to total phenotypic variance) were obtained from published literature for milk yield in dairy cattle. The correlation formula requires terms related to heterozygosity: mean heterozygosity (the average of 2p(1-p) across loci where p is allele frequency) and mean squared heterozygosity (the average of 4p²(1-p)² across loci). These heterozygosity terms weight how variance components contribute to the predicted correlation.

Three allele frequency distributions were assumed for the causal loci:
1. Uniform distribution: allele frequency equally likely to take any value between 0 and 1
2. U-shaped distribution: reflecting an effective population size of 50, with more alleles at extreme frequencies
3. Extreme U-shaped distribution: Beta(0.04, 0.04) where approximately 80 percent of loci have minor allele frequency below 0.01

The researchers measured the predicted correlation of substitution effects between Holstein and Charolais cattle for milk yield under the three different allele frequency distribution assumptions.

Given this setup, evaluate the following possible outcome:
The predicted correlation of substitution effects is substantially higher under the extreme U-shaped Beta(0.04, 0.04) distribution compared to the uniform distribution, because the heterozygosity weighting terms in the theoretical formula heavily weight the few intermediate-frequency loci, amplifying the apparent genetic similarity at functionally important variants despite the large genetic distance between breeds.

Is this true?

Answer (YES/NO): NO